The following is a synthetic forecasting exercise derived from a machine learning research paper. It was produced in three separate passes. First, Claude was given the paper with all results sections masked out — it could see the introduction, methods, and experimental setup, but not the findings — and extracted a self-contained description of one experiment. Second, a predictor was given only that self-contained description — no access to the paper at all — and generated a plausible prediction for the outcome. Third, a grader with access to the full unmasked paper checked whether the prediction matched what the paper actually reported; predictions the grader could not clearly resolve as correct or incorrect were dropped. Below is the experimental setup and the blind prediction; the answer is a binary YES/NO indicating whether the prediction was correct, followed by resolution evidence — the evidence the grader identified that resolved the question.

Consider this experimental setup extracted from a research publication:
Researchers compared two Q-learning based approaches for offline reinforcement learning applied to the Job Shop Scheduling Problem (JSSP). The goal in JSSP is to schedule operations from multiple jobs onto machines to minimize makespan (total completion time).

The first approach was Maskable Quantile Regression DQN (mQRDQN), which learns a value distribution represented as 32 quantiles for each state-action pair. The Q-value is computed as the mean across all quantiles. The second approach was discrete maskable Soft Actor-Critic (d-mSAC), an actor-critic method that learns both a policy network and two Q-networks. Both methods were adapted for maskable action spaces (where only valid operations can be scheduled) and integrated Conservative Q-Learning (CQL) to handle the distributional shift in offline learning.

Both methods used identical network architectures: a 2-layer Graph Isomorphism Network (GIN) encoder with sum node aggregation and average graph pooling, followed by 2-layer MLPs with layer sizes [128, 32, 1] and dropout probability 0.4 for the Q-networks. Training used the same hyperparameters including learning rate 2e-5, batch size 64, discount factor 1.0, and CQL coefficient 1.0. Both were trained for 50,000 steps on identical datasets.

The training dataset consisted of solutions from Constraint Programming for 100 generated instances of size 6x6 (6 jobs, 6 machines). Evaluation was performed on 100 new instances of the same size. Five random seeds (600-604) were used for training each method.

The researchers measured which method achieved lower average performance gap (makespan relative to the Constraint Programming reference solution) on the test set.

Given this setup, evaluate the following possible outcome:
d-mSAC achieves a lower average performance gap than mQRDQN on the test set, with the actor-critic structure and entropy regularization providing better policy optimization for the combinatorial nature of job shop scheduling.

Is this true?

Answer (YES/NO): NO